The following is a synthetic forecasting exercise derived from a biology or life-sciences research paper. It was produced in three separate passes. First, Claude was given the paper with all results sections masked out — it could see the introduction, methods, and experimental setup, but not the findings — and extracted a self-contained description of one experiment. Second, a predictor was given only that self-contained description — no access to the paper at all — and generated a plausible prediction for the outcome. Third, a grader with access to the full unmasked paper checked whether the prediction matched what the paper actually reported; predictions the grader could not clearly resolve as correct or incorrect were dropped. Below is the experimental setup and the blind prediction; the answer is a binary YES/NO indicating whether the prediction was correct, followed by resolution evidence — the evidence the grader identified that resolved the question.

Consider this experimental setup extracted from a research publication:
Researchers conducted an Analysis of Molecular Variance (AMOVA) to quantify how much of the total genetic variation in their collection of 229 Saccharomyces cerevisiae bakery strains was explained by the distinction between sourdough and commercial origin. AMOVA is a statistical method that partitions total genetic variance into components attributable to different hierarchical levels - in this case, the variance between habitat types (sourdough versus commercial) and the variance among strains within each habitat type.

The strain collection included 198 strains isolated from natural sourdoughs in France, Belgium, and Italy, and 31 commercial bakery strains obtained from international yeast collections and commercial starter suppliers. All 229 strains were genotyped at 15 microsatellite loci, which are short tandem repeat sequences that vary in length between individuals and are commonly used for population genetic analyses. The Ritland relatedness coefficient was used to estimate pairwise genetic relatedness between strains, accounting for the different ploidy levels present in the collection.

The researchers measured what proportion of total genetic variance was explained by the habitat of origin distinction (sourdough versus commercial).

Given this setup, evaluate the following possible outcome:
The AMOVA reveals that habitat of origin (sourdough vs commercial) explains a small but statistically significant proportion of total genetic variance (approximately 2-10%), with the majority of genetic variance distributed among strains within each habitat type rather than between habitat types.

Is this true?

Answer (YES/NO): NO